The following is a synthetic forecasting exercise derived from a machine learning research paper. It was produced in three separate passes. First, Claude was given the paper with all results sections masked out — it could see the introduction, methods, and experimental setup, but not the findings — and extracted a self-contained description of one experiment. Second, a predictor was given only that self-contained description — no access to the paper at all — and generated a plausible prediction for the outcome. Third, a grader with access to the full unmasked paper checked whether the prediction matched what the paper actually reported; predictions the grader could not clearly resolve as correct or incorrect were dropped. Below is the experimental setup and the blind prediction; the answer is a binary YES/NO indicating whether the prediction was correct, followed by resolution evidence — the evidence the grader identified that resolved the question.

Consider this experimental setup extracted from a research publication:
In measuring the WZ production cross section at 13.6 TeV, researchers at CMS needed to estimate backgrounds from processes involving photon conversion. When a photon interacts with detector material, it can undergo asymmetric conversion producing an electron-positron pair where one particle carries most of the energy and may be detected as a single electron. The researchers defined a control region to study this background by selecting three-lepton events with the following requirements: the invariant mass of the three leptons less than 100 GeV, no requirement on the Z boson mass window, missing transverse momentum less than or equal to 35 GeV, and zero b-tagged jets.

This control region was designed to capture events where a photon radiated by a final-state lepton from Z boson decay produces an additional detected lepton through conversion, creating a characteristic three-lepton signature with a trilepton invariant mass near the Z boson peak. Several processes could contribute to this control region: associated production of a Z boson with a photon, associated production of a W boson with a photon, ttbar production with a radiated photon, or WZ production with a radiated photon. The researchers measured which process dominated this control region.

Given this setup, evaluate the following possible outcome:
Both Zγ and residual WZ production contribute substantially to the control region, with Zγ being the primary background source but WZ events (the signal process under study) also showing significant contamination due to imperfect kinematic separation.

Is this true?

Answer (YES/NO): NO